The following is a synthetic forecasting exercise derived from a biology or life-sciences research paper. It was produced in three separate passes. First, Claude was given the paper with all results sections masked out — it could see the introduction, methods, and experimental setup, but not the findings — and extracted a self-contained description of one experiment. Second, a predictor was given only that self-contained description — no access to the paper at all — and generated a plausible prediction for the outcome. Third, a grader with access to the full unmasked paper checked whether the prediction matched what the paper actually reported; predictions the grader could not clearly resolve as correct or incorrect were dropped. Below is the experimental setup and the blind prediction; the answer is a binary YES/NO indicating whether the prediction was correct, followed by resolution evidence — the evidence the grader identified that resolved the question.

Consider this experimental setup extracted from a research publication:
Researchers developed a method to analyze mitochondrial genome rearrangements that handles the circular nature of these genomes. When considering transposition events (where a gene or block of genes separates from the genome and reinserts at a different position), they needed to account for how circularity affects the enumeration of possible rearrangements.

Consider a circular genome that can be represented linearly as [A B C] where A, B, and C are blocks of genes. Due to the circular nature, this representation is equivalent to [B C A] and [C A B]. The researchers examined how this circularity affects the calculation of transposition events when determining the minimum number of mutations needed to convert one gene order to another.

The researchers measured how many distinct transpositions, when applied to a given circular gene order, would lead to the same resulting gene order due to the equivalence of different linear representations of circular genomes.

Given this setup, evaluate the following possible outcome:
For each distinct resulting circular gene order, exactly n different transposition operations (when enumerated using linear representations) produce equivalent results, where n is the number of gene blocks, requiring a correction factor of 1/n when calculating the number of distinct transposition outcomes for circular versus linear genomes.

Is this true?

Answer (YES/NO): NO